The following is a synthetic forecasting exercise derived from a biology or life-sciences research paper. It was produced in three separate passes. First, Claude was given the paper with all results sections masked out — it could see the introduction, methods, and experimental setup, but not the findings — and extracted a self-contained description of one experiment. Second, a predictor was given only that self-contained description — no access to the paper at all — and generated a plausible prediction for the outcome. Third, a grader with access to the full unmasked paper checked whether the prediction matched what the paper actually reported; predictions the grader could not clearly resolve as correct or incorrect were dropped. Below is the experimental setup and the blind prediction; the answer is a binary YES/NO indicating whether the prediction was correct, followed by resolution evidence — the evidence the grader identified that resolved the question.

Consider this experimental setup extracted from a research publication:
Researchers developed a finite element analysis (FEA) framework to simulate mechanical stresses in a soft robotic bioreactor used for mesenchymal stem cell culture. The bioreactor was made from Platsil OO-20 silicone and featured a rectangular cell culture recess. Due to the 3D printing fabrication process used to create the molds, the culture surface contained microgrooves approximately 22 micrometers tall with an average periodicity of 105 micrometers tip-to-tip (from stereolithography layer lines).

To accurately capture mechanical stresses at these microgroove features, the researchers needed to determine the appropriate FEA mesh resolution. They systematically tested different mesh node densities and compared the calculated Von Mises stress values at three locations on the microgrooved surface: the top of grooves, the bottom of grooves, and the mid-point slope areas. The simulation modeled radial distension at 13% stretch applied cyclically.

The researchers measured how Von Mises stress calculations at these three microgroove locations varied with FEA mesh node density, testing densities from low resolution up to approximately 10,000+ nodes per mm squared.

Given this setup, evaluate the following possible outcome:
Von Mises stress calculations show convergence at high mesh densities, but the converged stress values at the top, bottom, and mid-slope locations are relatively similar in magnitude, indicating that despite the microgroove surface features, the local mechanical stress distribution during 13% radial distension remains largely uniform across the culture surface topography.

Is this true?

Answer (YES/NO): NO